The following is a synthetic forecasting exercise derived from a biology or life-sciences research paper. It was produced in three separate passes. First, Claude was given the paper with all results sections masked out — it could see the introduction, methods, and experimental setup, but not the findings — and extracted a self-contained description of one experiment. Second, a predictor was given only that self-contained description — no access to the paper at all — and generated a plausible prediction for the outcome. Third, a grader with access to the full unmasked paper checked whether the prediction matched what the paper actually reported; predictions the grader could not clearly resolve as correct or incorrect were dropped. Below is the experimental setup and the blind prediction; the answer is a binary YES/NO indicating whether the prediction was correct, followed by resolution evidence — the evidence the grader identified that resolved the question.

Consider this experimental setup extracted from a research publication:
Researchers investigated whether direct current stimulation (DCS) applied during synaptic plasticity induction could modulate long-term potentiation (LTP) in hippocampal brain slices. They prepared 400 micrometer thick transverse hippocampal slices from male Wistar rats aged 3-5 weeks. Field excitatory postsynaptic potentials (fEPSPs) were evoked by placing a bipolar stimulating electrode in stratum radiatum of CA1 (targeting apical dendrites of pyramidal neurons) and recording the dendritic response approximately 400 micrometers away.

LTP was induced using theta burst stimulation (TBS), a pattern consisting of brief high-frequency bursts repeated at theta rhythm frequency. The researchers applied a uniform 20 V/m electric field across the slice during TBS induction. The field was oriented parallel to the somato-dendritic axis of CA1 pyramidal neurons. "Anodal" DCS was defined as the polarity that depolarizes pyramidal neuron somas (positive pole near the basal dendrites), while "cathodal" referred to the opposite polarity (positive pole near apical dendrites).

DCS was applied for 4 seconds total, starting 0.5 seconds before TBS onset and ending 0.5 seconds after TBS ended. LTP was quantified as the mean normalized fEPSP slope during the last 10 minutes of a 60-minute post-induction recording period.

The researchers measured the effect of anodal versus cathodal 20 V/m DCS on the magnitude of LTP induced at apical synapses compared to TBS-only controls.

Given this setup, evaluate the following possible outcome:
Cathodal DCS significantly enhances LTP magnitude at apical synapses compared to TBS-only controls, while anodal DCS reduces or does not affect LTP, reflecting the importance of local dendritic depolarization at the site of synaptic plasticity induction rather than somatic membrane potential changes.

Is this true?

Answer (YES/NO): NO